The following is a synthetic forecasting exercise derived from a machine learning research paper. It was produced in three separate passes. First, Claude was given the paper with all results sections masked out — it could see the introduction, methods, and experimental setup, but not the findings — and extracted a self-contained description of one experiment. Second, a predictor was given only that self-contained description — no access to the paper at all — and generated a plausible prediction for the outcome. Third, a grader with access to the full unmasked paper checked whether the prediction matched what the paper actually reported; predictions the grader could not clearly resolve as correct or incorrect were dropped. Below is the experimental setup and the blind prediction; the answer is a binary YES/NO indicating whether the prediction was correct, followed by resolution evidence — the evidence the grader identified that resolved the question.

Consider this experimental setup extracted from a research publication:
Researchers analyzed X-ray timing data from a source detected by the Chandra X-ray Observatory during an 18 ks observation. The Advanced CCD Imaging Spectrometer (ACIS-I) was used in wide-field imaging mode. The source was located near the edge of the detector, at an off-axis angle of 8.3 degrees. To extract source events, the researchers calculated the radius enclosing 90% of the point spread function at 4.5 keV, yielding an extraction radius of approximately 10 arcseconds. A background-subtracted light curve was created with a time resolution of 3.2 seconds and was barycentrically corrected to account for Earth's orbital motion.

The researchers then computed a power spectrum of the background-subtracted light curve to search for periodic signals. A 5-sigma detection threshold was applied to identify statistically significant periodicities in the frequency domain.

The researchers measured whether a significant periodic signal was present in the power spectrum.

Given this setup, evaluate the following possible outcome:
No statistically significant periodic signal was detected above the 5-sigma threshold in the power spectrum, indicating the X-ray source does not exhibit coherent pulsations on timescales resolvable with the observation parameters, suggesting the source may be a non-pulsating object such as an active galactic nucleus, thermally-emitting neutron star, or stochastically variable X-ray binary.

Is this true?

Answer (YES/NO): NO